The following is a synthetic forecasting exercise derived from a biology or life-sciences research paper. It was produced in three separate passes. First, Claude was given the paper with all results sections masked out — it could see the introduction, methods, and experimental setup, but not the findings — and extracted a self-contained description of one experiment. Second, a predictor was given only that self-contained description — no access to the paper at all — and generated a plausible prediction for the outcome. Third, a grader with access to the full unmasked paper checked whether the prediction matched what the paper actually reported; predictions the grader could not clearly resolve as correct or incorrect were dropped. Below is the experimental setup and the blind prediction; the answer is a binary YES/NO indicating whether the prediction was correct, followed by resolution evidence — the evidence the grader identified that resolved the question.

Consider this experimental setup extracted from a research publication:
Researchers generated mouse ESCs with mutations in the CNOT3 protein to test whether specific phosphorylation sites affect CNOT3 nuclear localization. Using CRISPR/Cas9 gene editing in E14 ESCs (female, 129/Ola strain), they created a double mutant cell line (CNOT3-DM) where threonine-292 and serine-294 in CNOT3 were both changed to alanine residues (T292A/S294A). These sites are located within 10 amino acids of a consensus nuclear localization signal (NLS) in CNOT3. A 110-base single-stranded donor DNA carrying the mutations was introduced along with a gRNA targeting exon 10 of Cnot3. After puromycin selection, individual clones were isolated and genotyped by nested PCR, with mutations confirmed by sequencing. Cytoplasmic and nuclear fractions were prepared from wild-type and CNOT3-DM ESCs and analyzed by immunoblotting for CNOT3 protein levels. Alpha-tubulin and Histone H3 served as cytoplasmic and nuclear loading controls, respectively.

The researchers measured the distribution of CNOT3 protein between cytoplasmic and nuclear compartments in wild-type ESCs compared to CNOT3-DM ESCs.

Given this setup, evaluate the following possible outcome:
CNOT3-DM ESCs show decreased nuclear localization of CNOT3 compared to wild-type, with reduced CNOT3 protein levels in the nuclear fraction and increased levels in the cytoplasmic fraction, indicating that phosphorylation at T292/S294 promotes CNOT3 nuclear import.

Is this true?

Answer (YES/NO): NO